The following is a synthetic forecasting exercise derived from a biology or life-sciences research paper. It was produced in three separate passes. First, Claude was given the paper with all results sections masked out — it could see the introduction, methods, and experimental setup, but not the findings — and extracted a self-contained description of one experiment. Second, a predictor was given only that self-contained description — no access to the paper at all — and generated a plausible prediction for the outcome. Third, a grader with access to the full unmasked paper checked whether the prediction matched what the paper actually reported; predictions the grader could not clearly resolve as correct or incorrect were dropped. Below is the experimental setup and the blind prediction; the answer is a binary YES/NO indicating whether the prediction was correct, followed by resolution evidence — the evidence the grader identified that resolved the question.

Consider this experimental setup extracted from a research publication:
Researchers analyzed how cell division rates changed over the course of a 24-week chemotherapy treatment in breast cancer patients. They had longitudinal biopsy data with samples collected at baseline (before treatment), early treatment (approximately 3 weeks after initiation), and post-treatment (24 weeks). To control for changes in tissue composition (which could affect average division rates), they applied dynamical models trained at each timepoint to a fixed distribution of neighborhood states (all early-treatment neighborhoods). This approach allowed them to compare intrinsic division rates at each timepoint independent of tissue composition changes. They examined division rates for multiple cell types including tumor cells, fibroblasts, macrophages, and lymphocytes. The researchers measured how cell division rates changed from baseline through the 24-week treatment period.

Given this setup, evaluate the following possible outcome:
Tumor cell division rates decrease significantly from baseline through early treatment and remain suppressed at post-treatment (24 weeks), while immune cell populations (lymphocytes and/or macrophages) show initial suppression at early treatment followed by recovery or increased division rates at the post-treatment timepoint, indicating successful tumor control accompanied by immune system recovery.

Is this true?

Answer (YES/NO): NO